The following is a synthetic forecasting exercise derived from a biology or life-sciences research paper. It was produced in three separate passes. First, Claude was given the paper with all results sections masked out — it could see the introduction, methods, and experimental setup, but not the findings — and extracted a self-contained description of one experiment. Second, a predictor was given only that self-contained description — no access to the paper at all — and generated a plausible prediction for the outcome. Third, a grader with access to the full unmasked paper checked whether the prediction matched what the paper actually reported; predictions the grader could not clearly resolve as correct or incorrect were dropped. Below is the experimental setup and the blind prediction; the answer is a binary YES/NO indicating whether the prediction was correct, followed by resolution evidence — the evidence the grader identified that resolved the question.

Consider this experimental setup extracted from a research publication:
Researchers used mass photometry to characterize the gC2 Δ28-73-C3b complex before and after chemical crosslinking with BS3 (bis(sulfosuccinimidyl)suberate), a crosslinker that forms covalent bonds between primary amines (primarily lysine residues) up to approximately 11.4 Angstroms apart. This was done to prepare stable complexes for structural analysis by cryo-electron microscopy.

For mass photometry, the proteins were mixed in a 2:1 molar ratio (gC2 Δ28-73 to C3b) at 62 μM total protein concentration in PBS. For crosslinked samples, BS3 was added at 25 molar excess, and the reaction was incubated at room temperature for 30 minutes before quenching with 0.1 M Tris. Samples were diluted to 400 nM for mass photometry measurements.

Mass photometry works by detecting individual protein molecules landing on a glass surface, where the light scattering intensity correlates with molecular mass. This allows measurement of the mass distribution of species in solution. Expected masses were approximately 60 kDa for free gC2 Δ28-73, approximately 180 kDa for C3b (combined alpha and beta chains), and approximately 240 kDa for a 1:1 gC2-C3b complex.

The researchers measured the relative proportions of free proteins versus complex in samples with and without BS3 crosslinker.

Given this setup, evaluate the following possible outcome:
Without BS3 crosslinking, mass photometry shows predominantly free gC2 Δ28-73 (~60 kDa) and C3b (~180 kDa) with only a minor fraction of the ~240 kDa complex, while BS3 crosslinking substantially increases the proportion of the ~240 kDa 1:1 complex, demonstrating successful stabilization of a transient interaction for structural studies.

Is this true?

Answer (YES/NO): NO